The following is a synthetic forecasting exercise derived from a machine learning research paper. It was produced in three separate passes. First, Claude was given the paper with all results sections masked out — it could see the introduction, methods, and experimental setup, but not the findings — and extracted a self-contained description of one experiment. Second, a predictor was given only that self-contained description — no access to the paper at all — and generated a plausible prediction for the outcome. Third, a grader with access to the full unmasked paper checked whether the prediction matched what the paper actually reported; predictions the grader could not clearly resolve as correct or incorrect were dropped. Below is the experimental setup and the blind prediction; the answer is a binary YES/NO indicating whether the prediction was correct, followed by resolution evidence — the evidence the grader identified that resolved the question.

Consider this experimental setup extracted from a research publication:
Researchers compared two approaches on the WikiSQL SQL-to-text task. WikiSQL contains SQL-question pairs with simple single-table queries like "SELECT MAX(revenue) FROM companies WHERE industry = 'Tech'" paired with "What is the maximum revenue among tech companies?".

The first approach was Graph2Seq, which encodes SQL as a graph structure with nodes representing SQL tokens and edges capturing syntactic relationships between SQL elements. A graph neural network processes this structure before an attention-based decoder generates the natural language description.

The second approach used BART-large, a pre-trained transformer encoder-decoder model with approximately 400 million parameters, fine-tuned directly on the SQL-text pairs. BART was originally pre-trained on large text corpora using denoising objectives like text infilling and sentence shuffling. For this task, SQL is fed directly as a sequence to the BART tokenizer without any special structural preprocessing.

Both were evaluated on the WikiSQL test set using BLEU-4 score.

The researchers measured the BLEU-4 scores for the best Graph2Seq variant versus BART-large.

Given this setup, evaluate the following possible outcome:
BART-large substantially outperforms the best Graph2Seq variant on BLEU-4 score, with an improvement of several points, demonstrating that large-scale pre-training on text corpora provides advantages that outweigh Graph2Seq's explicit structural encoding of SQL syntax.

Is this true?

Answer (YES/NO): NO